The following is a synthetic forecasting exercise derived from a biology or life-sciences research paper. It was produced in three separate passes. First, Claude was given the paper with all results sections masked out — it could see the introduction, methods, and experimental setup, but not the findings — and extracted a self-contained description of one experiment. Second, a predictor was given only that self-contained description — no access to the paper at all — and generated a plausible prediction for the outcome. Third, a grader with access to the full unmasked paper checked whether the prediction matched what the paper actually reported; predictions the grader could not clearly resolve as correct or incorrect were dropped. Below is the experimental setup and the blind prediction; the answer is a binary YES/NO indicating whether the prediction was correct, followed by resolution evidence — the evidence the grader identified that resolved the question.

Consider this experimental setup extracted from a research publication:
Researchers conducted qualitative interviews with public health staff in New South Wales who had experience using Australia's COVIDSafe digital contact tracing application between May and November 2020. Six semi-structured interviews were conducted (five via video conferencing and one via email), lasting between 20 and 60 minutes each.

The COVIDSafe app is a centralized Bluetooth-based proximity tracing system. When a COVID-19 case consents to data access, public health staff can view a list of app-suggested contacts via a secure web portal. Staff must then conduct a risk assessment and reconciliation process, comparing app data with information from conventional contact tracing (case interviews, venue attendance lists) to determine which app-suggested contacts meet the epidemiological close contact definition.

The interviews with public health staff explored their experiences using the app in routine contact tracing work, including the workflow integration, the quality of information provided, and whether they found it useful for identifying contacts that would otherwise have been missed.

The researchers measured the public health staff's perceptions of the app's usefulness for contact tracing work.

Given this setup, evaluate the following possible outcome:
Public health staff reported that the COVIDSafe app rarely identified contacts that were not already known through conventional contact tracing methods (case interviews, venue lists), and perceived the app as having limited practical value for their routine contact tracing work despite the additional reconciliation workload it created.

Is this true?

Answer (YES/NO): YES